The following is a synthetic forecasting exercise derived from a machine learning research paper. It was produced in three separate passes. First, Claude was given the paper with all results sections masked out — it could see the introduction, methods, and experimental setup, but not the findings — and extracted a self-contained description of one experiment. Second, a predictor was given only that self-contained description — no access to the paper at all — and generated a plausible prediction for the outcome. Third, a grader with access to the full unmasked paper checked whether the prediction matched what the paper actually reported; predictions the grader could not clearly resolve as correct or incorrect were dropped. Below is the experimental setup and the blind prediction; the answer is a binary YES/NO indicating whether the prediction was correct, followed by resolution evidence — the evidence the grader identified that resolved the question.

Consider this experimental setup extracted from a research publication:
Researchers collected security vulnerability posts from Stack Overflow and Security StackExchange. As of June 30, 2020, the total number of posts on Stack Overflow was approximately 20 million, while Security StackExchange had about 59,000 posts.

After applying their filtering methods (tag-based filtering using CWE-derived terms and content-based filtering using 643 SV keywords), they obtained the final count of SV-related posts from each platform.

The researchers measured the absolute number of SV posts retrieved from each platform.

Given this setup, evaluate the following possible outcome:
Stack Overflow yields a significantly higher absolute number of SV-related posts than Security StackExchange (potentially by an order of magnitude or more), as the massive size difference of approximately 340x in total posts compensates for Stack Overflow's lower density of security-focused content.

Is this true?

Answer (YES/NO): NO